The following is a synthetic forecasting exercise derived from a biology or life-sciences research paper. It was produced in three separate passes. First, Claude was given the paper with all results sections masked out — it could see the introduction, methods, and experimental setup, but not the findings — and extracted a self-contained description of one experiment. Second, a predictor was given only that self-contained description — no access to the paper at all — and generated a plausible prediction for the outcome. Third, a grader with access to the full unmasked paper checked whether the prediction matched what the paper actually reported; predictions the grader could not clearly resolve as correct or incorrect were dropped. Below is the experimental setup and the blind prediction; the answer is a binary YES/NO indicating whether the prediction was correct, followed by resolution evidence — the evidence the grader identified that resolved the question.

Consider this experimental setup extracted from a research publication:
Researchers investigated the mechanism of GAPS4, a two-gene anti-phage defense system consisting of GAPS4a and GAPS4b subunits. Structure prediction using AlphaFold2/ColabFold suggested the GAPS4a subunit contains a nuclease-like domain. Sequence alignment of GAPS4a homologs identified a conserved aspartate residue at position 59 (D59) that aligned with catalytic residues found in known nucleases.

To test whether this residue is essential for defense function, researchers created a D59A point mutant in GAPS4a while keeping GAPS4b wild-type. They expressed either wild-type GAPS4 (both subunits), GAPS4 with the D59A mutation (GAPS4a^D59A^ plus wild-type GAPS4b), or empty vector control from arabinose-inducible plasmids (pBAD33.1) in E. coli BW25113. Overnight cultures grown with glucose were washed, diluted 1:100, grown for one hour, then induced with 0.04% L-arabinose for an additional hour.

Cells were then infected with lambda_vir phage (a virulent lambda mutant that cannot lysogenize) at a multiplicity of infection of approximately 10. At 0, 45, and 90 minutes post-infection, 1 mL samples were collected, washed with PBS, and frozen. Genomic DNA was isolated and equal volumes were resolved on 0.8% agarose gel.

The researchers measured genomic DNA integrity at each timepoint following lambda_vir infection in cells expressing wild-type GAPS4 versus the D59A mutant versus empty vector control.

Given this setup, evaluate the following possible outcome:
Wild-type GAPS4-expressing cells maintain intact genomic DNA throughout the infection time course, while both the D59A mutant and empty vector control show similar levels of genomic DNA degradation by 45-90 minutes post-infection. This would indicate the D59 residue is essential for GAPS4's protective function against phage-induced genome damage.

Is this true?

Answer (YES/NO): NO